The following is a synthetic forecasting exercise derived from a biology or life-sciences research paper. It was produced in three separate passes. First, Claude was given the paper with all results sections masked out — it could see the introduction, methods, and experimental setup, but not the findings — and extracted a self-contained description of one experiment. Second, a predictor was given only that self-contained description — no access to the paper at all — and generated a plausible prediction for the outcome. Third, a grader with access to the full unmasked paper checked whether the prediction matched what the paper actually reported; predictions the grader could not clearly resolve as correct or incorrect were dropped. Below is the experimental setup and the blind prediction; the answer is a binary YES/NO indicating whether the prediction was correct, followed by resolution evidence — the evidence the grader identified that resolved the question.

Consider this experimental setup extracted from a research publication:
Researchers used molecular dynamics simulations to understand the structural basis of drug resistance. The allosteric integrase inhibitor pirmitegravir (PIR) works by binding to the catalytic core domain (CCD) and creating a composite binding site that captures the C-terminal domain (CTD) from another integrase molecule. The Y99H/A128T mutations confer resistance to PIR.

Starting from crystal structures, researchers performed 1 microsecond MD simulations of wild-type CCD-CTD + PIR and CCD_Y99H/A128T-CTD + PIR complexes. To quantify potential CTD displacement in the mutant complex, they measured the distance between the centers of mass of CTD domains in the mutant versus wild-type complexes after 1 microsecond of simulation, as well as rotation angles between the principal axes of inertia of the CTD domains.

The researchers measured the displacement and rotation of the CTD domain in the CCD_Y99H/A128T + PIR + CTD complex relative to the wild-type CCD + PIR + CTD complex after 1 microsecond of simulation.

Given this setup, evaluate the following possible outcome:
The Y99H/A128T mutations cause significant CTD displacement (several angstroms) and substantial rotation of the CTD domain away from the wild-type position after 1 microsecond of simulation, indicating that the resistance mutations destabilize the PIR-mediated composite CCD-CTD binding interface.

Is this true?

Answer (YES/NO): YES